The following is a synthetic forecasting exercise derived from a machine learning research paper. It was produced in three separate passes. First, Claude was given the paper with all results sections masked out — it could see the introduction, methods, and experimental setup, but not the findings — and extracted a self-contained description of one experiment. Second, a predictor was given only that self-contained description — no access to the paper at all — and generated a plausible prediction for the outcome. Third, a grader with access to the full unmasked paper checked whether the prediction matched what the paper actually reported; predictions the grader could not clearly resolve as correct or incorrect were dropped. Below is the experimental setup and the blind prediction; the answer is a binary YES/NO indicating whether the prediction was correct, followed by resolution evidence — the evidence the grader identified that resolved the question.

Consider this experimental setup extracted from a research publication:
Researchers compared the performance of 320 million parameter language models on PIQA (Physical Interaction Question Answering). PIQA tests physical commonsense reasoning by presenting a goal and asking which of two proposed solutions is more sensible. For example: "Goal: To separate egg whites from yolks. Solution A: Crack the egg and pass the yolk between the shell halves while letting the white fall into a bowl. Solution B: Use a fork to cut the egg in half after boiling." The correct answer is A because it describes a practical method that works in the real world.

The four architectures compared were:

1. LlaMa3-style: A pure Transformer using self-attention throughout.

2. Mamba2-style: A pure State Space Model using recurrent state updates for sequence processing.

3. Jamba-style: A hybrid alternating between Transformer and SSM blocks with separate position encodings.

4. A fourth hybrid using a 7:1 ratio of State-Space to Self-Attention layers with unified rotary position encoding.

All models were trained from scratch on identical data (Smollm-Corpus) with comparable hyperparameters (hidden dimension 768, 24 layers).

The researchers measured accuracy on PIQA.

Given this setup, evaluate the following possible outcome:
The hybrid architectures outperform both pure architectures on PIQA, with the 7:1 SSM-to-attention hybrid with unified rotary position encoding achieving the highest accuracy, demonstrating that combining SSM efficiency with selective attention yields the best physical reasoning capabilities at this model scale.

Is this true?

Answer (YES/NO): YES